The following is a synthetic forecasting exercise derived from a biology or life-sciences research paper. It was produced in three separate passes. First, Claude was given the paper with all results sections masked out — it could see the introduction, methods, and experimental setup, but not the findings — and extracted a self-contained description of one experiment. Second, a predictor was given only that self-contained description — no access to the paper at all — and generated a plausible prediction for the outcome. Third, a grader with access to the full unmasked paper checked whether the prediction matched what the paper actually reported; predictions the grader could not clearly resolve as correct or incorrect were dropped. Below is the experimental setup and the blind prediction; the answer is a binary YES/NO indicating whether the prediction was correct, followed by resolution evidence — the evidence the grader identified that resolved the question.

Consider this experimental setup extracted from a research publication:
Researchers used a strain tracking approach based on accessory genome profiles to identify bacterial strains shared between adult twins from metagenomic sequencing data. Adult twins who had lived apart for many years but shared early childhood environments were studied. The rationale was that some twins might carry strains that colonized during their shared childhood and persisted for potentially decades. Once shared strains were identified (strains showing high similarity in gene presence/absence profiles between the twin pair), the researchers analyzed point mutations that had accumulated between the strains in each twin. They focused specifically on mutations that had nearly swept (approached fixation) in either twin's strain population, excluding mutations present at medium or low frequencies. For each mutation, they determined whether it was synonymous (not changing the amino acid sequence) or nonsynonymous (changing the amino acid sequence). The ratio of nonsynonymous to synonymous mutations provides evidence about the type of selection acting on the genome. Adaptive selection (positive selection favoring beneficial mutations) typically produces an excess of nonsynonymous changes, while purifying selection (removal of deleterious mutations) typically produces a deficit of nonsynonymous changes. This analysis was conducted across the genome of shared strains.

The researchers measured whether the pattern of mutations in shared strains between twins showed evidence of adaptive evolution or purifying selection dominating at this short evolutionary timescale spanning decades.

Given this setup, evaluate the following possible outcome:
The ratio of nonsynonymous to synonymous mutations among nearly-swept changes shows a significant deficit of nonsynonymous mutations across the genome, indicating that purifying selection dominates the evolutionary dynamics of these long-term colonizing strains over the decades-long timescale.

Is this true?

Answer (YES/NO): NO